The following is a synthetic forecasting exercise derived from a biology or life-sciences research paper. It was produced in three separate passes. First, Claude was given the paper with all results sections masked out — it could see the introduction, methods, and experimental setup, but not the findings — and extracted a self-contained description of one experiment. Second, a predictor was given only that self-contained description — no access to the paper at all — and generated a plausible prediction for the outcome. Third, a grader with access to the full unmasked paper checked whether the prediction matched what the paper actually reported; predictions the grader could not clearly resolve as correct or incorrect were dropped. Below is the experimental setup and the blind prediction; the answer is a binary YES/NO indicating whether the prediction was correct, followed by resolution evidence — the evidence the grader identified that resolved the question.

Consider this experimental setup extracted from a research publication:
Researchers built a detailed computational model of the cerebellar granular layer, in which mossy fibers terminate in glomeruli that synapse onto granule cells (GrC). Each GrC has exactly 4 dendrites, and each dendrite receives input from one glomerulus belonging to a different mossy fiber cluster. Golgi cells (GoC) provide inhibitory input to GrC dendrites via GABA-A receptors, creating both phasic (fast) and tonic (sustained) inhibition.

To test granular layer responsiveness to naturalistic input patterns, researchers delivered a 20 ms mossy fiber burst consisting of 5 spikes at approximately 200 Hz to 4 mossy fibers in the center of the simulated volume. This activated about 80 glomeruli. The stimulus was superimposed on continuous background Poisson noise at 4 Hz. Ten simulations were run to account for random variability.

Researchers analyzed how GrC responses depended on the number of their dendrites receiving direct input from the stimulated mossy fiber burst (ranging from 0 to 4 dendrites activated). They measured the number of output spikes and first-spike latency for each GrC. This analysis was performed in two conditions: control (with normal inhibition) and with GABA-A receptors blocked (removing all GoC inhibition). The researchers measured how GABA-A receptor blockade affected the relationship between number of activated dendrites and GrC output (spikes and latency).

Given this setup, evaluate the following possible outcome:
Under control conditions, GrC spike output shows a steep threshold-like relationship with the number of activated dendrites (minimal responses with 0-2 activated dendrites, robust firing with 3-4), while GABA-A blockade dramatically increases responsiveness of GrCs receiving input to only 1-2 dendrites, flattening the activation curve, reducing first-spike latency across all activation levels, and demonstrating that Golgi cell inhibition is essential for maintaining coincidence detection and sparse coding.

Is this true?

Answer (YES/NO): NO